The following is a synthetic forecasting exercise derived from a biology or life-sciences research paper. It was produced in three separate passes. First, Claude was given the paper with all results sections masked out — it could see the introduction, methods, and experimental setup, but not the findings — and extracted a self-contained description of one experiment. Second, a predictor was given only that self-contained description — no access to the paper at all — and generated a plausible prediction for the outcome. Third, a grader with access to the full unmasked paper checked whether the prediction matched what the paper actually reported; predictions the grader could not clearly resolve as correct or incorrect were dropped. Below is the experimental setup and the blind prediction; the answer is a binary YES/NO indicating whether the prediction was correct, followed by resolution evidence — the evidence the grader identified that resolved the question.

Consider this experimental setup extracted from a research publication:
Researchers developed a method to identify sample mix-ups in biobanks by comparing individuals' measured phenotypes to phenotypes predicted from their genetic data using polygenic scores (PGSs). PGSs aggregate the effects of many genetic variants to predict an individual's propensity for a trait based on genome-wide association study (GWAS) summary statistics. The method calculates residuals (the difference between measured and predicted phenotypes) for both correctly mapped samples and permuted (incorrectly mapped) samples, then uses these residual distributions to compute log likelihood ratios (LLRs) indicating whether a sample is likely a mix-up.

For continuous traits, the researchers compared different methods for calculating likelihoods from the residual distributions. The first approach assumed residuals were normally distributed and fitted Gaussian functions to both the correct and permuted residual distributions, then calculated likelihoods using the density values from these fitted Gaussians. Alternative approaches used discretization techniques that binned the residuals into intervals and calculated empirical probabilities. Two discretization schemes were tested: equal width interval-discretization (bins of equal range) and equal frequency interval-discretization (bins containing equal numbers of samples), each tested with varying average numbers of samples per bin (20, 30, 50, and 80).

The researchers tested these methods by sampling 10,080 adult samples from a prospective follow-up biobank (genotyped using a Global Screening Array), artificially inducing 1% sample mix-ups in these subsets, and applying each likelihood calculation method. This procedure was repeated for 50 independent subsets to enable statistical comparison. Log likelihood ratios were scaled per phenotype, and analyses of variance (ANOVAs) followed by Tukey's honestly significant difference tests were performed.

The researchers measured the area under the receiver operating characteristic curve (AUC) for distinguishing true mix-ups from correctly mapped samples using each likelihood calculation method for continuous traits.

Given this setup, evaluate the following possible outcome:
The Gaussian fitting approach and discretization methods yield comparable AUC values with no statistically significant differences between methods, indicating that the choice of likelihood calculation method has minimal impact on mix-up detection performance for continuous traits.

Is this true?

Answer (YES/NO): NO